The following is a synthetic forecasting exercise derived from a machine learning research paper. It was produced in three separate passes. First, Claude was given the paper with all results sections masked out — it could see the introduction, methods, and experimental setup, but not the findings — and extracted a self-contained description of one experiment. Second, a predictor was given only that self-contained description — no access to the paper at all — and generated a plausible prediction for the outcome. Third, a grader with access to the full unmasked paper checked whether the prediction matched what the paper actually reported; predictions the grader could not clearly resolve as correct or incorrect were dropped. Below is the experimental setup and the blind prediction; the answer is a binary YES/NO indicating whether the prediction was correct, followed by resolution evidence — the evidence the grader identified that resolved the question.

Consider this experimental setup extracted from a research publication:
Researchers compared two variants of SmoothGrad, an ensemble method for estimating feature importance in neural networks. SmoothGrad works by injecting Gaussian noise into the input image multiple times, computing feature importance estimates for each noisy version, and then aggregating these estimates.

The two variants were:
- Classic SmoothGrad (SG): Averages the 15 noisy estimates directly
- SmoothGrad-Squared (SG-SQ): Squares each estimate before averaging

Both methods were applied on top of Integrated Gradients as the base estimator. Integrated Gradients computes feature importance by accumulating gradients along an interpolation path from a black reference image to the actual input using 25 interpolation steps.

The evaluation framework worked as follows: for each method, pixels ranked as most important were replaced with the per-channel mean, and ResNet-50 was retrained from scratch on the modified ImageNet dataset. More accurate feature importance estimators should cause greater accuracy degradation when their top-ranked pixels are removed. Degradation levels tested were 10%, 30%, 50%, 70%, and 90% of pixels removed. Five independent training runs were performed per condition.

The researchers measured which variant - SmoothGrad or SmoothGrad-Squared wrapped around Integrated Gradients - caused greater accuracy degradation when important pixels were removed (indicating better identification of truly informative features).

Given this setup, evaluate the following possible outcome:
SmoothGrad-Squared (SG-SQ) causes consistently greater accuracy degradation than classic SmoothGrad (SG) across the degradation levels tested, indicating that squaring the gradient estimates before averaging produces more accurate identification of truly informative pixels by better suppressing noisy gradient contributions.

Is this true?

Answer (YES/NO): YES